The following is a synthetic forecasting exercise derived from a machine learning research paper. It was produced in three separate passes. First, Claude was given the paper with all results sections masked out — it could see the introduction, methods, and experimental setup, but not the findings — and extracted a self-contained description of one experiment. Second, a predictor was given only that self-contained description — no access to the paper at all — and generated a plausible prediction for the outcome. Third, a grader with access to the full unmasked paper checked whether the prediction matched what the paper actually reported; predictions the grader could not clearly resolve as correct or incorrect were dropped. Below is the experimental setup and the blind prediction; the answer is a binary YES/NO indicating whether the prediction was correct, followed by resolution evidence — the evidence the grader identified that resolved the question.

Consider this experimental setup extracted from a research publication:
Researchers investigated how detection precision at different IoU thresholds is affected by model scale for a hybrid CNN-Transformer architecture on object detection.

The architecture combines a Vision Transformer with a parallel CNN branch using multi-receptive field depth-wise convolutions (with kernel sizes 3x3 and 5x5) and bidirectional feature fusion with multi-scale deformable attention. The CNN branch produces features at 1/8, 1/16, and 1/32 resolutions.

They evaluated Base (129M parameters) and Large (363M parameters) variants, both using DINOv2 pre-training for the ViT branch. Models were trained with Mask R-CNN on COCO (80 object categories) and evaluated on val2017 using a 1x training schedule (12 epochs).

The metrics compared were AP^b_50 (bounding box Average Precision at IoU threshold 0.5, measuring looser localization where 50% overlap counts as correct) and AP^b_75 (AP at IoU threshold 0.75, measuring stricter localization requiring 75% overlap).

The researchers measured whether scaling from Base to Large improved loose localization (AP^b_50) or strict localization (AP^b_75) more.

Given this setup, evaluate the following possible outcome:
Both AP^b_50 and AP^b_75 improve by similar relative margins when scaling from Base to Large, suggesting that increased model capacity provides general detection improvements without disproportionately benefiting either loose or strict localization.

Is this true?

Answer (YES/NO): YES